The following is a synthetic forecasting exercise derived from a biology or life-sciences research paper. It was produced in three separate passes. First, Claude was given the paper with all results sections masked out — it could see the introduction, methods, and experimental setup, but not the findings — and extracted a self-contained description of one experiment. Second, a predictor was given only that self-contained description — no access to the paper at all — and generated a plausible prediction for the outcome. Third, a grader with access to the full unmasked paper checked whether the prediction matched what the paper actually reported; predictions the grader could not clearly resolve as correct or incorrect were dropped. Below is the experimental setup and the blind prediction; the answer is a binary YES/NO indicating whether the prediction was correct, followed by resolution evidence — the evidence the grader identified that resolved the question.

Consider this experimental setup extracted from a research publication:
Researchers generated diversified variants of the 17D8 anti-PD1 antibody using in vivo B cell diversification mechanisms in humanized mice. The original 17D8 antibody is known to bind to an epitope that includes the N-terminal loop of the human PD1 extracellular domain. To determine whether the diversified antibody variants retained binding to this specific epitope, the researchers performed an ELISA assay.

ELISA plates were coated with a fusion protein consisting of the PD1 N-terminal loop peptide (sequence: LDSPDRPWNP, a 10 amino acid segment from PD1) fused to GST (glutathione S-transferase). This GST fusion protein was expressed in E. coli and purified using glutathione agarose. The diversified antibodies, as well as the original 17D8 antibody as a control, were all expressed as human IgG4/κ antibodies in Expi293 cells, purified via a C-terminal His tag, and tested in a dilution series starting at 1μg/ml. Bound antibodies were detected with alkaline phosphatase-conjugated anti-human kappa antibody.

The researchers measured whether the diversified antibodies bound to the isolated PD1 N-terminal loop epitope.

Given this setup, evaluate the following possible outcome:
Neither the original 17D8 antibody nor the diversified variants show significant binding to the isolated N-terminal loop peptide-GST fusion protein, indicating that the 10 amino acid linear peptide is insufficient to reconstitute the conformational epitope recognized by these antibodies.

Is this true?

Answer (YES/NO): NO